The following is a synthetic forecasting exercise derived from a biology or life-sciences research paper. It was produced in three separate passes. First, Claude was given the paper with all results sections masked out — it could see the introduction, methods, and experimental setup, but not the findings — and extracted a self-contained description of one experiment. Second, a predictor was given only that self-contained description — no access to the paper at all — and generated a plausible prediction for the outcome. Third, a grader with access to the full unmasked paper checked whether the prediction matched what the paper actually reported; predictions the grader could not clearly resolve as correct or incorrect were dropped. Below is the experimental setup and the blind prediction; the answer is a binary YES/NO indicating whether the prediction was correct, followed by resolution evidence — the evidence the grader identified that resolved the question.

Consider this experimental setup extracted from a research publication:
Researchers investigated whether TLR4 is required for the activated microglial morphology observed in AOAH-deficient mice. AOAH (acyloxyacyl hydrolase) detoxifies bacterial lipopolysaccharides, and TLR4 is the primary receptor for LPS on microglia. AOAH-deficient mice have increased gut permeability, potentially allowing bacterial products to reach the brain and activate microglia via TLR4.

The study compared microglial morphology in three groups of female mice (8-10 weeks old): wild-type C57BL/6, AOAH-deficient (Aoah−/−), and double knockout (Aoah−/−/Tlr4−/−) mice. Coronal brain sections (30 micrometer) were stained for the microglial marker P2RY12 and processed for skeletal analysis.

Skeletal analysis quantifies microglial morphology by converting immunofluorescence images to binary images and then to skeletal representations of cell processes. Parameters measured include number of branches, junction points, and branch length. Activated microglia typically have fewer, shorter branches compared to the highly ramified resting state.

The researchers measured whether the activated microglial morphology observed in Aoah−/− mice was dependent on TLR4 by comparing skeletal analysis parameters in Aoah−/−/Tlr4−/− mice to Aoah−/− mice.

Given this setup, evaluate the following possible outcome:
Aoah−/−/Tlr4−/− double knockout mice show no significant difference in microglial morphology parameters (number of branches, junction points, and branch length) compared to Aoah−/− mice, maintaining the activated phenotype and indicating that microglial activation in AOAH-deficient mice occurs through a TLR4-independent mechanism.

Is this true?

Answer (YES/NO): YES